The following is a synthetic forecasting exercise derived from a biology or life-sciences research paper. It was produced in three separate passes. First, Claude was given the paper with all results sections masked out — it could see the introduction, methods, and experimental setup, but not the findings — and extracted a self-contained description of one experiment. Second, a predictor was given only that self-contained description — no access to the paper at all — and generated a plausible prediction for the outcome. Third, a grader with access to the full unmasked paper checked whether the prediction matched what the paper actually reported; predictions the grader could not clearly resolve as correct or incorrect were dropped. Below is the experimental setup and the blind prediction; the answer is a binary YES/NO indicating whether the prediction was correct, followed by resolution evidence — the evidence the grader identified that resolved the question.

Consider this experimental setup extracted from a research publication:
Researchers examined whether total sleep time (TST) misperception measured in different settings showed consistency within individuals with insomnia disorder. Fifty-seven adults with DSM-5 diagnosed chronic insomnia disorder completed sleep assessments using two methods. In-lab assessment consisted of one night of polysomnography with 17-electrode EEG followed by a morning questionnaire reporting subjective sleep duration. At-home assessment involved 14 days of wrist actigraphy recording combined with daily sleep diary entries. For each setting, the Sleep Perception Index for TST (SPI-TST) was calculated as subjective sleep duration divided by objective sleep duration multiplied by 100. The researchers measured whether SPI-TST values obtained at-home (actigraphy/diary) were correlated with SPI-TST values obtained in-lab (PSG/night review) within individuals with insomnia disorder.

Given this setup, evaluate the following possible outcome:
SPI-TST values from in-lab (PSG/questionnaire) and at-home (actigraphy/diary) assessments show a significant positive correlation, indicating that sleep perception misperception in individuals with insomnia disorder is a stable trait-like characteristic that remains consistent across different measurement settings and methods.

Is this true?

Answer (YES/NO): YES